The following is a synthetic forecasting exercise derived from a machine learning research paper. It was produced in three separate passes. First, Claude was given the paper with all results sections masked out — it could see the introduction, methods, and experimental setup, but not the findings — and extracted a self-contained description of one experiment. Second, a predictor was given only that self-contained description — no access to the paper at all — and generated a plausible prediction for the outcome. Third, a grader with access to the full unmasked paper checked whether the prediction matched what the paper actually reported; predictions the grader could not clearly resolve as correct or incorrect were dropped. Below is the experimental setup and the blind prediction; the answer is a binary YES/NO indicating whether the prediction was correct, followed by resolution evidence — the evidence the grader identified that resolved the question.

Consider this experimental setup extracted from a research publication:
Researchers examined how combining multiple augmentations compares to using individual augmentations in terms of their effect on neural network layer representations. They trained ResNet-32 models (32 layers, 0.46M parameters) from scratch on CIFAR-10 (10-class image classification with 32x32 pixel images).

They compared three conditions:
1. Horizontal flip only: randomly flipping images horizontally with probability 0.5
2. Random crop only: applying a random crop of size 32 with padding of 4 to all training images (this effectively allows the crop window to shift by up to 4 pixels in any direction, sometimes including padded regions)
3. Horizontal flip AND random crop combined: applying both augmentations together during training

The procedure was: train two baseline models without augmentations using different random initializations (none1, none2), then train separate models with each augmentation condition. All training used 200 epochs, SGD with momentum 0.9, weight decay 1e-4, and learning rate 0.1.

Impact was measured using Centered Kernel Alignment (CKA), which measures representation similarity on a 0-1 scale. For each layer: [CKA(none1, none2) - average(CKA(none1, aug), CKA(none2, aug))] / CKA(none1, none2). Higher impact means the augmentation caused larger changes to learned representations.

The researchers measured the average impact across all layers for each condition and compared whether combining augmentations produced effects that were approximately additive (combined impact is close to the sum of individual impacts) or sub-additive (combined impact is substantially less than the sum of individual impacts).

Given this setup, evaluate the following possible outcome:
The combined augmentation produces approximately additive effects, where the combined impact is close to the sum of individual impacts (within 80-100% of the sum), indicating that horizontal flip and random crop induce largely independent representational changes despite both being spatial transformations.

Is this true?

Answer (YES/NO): NO